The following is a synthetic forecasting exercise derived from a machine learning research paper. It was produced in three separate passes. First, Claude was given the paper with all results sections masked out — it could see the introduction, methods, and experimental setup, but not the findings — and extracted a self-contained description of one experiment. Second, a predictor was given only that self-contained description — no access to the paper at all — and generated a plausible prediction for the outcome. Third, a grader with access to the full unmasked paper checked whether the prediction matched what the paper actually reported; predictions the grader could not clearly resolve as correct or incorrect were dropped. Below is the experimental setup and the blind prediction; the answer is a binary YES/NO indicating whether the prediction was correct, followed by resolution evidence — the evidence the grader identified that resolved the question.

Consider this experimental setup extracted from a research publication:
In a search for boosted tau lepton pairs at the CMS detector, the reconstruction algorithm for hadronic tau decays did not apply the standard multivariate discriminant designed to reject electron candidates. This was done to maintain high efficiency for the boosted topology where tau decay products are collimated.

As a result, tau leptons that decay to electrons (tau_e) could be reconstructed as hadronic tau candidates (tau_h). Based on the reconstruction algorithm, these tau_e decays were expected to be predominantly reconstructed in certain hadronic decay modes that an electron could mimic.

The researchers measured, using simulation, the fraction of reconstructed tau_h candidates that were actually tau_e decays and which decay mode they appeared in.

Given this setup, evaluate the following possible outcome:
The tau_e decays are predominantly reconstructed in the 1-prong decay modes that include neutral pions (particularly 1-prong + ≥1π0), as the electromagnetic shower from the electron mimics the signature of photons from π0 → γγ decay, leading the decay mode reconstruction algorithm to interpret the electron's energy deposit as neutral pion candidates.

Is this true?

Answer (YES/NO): NO